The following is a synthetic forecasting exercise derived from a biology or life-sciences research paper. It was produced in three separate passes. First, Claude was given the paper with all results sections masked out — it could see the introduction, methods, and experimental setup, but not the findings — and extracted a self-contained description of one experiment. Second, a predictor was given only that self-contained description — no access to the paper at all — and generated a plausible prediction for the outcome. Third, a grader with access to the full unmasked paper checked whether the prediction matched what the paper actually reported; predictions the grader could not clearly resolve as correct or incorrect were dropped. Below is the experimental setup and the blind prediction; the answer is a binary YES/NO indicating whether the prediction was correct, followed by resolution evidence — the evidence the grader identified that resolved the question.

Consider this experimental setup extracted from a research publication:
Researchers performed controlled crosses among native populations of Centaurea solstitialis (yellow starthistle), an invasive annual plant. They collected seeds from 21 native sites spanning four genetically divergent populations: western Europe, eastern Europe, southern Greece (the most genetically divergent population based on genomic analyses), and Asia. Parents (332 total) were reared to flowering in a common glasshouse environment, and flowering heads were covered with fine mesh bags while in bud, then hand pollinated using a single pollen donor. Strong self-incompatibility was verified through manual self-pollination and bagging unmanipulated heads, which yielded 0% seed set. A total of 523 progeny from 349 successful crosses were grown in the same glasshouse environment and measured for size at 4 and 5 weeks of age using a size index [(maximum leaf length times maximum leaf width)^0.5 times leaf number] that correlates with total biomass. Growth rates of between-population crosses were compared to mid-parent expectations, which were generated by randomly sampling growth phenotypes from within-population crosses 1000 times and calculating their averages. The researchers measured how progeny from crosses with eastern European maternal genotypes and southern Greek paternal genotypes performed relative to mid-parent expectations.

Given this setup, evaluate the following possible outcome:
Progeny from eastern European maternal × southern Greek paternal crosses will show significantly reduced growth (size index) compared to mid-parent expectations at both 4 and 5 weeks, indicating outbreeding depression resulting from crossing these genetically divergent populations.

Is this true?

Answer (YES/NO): YES